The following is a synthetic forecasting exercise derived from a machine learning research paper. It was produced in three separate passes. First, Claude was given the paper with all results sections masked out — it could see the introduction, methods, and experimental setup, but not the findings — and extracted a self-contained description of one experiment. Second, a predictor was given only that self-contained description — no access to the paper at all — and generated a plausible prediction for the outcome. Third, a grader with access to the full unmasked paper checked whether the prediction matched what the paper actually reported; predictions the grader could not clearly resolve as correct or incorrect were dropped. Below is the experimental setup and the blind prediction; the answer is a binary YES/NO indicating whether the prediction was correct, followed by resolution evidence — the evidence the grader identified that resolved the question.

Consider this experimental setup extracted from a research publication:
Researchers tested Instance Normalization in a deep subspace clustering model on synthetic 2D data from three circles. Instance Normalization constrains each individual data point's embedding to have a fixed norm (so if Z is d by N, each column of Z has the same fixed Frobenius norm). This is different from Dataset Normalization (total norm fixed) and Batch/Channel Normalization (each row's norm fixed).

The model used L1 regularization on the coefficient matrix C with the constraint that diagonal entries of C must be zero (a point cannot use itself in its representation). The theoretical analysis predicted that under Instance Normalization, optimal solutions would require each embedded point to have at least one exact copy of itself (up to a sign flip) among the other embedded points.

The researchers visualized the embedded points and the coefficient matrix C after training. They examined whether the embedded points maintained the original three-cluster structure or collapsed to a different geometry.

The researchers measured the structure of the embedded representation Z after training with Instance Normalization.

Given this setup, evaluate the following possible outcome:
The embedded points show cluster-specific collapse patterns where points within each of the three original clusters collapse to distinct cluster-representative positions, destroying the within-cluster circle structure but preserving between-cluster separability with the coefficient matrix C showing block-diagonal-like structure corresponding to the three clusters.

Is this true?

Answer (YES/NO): NO